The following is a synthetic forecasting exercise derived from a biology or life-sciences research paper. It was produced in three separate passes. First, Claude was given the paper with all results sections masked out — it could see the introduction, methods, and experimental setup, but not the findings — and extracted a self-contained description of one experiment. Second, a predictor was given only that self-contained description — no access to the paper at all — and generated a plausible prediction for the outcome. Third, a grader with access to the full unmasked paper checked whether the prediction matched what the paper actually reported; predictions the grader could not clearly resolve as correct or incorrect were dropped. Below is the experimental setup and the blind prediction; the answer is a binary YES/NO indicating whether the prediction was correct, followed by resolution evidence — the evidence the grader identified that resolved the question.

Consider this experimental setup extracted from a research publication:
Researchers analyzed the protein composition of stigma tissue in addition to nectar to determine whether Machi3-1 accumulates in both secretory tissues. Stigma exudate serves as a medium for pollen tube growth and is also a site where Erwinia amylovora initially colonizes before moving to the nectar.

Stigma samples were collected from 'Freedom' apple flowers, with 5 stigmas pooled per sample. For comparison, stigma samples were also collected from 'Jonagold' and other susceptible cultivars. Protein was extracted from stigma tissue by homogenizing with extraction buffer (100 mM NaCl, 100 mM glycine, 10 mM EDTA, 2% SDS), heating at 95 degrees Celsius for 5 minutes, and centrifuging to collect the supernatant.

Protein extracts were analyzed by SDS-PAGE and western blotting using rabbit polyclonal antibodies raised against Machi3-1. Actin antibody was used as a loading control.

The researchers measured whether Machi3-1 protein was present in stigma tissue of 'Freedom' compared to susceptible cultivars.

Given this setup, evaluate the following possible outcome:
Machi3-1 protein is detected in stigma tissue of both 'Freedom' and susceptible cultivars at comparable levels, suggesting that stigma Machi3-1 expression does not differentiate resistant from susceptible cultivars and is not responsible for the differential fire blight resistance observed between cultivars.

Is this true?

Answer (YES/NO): NO